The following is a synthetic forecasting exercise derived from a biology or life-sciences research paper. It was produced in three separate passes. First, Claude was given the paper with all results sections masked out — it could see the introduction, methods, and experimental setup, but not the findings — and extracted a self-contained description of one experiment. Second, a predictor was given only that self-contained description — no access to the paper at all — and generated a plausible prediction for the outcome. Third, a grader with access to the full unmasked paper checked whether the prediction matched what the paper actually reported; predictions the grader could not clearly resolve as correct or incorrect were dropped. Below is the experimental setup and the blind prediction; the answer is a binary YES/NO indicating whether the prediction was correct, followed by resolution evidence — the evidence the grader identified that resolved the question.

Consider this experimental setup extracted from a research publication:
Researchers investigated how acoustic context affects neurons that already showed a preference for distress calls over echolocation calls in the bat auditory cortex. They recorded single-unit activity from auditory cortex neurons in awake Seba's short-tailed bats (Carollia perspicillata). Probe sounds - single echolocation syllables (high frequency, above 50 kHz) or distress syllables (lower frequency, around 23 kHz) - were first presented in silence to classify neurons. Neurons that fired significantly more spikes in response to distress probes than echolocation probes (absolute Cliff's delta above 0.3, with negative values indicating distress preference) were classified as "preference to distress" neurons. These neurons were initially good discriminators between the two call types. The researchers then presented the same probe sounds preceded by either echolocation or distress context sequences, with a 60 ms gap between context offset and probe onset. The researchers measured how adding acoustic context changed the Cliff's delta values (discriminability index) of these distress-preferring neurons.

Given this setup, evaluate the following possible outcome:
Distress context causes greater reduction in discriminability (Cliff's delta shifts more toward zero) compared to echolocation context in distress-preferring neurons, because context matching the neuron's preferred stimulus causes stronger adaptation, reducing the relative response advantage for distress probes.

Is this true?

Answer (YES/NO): NO